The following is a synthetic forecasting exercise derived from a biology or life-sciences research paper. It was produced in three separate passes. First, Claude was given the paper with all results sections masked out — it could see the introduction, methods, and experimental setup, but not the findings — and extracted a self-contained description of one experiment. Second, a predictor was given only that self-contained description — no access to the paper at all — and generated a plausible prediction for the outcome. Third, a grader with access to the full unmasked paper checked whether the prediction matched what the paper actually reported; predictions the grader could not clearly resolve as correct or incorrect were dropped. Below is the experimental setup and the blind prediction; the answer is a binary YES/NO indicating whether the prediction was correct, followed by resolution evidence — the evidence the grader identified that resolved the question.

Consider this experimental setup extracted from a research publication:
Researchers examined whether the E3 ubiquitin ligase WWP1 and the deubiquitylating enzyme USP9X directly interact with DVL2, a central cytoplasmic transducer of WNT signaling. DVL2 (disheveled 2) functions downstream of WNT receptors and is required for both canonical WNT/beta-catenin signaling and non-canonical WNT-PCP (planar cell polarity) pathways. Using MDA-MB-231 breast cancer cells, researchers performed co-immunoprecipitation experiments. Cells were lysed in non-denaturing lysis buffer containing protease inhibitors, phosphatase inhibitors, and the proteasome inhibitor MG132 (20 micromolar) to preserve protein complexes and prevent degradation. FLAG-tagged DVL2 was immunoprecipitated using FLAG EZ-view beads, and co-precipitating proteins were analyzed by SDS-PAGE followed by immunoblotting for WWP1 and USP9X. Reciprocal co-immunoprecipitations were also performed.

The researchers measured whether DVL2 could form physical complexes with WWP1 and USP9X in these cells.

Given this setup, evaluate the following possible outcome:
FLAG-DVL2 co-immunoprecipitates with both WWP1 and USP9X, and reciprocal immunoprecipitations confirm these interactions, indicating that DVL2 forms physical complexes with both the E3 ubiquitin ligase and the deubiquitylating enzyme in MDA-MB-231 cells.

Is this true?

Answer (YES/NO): NO